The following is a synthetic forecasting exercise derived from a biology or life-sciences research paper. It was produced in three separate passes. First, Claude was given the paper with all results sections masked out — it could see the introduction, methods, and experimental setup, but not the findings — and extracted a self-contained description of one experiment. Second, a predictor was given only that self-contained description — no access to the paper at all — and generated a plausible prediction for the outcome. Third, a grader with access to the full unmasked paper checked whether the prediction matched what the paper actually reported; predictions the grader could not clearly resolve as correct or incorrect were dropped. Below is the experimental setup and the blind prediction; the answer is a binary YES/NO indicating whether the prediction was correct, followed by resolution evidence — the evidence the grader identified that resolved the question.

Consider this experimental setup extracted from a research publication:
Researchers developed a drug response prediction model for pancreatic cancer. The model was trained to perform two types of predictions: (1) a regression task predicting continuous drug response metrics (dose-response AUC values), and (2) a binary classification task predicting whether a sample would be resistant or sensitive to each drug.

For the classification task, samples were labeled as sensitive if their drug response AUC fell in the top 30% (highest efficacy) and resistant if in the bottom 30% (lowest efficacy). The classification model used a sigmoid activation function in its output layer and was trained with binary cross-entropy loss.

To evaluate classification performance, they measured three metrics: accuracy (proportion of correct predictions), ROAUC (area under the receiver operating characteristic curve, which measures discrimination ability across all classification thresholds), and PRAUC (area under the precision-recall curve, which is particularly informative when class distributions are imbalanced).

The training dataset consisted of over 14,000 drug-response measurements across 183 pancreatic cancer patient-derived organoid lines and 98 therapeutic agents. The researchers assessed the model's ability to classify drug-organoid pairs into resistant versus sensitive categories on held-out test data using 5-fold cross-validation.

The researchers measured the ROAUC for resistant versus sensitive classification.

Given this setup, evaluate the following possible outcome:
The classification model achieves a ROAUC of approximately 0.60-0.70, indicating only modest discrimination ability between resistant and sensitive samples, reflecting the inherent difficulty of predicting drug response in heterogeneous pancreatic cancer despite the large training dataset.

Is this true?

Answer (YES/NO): NO